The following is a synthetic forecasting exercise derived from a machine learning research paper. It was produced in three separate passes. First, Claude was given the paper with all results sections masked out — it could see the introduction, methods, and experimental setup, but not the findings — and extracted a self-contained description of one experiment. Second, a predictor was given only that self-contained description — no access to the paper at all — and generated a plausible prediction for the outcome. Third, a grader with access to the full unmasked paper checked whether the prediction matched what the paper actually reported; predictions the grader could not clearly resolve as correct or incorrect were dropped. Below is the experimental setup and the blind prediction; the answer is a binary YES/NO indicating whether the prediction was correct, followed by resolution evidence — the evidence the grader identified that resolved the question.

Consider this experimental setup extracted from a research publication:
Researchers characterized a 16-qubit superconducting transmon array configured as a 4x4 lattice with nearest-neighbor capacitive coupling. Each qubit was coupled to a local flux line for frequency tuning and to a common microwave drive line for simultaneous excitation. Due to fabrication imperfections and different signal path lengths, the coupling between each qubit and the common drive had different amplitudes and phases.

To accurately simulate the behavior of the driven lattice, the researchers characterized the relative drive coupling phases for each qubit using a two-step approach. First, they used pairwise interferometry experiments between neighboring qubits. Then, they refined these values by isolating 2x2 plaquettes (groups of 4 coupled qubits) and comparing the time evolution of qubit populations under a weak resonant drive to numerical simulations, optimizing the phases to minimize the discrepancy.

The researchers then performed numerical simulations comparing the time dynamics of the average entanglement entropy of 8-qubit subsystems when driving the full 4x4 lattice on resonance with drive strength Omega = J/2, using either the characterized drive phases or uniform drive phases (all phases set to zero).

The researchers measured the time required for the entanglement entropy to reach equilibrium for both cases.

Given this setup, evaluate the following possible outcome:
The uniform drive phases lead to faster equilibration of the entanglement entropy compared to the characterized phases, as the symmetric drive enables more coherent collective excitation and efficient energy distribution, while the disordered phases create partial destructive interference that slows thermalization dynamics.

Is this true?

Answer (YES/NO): NO